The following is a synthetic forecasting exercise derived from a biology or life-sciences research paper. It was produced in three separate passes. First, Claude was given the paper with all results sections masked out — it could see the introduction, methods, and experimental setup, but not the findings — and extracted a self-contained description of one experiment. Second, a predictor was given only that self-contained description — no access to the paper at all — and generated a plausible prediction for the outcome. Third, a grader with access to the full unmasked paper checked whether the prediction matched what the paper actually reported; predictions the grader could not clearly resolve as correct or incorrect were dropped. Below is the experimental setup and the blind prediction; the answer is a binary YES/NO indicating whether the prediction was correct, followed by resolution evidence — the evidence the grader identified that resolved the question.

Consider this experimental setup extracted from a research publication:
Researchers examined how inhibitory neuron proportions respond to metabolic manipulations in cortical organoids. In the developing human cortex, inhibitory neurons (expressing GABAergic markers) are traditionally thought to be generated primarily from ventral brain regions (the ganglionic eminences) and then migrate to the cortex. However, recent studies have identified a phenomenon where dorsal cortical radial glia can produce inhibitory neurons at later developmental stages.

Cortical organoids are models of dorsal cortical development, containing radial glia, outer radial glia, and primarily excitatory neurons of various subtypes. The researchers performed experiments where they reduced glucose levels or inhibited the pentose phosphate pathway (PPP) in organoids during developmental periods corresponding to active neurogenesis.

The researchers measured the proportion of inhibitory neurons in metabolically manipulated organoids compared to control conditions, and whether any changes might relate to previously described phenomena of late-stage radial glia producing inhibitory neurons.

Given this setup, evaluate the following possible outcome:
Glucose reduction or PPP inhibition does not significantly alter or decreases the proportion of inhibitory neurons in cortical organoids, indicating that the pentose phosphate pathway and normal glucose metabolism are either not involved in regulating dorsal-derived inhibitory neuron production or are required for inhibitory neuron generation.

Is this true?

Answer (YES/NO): NO